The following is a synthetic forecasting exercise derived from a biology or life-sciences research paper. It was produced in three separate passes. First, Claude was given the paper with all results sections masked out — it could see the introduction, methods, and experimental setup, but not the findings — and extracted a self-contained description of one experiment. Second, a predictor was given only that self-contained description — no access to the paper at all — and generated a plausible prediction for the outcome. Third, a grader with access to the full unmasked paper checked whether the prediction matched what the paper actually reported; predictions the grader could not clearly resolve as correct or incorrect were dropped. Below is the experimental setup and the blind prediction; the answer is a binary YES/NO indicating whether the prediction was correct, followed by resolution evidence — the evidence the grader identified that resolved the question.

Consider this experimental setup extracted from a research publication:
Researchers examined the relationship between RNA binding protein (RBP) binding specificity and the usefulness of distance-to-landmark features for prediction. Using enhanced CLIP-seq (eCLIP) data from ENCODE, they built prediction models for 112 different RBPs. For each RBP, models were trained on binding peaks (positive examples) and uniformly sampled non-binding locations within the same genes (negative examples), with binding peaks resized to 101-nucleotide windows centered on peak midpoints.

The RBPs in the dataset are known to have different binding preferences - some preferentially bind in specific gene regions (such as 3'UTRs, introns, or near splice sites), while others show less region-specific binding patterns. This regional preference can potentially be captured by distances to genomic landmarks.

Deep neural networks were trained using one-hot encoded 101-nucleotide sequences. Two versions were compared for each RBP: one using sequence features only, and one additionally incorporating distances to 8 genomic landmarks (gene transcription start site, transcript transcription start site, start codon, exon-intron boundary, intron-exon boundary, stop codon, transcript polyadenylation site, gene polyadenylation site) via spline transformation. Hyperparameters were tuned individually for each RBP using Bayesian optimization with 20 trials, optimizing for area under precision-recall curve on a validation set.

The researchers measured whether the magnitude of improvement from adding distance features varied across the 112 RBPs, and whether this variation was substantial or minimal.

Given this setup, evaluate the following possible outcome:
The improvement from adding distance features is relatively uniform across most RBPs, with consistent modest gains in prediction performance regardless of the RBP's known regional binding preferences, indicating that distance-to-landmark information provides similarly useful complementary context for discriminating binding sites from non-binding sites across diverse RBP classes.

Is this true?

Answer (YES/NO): NO